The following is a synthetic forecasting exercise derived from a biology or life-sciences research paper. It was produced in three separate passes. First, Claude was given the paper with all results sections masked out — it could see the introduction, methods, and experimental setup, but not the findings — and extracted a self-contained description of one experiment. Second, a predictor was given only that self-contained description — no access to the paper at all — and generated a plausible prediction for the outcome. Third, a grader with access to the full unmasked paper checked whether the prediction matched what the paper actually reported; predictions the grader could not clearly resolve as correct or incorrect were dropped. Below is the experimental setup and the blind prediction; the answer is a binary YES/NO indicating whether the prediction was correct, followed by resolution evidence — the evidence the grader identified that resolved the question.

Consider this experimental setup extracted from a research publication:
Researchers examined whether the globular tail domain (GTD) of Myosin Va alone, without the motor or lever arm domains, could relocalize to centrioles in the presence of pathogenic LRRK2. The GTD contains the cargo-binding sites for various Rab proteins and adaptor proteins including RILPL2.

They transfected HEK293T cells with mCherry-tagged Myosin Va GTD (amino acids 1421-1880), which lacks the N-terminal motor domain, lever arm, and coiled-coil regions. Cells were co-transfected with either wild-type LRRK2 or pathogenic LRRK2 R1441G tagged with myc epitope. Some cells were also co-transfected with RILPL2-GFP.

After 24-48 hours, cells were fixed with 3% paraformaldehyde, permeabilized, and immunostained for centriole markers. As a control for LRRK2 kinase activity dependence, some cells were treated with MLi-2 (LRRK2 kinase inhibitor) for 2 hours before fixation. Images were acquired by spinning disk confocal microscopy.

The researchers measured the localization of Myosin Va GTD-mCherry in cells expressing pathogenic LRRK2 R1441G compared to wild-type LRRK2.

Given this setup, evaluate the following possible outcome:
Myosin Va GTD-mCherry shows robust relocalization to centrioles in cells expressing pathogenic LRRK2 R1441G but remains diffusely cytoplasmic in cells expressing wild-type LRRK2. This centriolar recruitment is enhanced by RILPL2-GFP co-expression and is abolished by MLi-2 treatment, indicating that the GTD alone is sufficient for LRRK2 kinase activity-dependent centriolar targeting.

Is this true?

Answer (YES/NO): YES